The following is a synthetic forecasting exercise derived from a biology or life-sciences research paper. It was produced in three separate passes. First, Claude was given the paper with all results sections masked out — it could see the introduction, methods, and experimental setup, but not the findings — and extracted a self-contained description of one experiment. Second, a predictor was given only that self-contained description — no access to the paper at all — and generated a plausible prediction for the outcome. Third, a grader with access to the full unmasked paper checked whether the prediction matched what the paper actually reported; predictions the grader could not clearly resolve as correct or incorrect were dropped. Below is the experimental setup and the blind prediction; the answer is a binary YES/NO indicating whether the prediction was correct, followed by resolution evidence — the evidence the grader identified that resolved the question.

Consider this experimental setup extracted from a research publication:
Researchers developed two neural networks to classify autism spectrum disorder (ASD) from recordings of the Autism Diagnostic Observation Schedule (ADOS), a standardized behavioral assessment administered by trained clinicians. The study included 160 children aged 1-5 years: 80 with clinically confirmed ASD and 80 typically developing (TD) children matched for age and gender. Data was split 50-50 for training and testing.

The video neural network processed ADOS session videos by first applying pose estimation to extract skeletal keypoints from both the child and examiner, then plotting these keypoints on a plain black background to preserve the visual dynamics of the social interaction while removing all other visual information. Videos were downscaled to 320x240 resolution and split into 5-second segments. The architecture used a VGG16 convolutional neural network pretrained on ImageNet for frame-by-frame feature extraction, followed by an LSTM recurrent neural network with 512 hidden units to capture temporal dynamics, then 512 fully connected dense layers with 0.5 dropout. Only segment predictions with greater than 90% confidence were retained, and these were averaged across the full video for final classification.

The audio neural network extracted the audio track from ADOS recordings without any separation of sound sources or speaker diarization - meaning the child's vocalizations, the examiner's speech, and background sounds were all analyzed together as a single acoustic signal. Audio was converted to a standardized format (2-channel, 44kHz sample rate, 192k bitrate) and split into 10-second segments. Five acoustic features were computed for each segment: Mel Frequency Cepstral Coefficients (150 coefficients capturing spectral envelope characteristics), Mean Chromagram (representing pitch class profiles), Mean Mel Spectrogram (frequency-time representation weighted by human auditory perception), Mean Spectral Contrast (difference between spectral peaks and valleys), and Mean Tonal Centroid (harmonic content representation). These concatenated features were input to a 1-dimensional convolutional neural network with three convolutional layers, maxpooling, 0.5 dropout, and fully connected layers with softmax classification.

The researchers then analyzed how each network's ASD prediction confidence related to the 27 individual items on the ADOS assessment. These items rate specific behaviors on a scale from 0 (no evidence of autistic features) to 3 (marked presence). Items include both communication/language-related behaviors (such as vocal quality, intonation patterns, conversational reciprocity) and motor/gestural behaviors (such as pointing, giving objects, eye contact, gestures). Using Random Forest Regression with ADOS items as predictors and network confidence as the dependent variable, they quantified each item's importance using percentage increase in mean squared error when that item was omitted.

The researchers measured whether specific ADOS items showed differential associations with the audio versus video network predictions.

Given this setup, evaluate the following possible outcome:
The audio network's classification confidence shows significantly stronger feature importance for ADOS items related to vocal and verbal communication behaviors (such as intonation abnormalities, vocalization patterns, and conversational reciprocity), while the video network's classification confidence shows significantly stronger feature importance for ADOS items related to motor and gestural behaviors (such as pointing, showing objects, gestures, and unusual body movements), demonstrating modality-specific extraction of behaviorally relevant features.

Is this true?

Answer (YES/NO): NO